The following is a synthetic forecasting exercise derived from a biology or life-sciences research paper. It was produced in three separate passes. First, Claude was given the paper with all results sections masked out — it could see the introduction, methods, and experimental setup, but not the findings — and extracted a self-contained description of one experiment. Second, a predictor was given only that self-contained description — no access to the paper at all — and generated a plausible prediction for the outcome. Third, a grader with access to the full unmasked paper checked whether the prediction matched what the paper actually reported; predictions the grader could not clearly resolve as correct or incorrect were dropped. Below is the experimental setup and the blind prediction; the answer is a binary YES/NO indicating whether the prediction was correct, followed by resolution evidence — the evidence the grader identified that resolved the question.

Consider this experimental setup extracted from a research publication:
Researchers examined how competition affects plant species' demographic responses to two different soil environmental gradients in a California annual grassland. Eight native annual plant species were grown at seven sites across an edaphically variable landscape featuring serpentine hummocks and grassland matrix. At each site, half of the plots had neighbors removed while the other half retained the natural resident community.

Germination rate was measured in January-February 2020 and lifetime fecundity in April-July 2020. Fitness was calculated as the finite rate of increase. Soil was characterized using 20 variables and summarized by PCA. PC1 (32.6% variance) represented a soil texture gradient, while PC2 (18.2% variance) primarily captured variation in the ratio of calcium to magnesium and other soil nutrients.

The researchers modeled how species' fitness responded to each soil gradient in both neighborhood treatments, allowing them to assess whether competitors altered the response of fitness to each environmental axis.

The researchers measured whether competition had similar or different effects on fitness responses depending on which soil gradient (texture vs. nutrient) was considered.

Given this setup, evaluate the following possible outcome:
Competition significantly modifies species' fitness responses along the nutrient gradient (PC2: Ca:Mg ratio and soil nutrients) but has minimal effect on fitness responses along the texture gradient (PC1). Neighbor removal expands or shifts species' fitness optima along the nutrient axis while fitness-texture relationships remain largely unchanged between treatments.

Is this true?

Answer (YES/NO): NO